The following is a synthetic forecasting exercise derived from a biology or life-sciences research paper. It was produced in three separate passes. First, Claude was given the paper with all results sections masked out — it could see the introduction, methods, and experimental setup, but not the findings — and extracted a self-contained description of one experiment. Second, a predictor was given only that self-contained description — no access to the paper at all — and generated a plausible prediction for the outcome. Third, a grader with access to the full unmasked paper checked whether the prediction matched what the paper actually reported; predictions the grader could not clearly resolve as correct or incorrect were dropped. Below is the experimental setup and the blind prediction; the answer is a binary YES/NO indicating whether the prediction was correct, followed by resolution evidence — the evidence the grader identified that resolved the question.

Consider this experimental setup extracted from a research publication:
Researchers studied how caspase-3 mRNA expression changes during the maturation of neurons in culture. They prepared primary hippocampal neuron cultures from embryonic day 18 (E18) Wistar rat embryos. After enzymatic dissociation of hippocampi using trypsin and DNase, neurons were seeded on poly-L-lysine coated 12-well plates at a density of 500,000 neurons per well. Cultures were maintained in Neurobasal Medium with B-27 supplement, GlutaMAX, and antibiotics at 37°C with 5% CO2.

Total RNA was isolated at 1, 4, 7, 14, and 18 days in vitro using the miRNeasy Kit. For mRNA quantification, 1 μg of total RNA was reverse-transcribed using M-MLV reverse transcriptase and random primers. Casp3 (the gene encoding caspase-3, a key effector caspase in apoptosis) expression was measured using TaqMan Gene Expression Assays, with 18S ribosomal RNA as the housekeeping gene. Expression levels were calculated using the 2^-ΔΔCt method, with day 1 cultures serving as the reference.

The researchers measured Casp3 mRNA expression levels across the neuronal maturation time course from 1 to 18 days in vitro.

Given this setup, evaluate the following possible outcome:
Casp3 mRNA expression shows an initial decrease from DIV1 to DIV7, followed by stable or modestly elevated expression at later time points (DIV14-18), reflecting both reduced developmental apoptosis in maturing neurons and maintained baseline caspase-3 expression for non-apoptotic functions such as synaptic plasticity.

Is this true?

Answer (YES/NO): NO